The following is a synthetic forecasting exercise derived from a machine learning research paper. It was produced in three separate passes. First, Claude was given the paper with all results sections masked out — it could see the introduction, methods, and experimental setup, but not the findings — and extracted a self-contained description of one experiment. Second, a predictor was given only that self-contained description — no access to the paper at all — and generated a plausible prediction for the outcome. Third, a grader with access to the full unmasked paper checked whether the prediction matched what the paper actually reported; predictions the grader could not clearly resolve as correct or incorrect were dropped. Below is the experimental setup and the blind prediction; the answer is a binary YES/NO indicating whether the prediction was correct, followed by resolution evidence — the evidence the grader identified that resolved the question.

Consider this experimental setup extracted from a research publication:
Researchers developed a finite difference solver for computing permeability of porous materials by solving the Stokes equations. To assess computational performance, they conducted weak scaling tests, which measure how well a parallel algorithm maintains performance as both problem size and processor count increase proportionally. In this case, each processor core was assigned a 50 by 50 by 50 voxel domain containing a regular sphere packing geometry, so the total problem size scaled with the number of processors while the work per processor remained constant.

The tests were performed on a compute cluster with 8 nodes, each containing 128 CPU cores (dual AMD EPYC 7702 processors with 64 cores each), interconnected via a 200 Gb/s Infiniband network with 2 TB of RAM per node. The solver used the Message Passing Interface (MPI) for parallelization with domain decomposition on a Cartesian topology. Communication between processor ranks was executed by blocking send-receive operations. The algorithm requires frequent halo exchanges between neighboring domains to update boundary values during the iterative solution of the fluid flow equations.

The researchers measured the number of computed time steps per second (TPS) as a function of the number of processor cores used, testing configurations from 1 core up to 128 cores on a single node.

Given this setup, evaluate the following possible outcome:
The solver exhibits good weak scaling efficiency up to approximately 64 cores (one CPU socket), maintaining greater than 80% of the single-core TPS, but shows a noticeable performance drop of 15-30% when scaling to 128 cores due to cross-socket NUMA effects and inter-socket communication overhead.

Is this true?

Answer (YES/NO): NO